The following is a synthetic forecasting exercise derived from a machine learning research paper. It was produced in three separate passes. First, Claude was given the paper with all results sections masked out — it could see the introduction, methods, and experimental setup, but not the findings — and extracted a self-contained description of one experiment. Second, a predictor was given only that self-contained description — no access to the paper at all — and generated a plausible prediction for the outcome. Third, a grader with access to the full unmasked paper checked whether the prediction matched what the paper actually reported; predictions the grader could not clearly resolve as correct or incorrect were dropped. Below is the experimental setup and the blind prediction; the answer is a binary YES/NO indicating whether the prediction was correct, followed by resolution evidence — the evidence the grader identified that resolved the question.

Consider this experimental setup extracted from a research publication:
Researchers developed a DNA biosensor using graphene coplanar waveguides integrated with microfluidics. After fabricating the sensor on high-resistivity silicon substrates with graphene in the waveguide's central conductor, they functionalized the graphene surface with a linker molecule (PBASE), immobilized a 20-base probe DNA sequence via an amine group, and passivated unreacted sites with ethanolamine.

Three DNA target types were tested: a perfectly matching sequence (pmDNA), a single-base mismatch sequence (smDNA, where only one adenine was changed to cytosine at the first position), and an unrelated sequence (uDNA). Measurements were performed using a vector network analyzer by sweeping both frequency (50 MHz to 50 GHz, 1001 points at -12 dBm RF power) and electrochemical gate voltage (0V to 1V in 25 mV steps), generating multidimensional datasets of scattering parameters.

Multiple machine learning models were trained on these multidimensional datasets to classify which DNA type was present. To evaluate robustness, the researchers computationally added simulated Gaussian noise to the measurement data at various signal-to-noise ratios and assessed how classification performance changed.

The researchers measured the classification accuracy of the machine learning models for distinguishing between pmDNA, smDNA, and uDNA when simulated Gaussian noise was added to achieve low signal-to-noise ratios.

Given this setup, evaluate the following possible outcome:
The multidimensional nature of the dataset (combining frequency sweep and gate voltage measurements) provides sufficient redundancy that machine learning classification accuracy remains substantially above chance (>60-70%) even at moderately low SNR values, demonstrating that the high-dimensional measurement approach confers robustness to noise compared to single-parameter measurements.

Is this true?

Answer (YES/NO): YES